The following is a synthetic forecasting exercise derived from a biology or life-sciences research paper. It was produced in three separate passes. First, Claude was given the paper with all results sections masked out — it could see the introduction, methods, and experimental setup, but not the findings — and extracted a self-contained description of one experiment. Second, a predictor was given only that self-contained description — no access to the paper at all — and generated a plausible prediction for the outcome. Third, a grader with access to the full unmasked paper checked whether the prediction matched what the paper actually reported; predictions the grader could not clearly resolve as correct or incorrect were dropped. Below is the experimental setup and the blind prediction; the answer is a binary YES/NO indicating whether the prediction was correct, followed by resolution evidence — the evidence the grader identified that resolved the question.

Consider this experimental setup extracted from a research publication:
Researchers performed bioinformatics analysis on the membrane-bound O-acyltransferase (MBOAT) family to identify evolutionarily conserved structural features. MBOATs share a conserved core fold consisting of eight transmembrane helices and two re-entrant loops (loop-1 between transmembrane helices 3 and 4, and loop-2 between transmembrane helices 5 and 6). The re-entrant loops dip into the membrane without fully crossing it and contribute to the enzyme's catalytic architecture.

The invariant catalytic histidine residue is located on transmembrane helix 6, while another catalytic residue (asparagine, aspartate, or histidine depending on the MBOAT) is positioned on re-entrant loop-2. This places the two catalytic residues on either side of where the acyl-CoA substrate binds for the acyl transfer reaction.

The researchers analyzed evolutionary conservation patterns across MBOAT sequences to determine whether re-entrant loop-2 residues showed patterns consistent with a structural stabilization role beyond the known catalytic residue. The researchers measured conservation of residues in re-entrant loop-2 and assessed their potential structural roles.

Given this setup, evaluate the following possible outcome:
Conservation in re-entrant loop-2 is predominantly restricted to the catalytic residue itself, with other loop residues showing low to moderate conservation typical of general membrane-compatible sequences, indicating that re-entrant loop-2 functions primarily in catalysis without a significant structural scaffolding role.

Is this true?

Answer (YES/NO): NO